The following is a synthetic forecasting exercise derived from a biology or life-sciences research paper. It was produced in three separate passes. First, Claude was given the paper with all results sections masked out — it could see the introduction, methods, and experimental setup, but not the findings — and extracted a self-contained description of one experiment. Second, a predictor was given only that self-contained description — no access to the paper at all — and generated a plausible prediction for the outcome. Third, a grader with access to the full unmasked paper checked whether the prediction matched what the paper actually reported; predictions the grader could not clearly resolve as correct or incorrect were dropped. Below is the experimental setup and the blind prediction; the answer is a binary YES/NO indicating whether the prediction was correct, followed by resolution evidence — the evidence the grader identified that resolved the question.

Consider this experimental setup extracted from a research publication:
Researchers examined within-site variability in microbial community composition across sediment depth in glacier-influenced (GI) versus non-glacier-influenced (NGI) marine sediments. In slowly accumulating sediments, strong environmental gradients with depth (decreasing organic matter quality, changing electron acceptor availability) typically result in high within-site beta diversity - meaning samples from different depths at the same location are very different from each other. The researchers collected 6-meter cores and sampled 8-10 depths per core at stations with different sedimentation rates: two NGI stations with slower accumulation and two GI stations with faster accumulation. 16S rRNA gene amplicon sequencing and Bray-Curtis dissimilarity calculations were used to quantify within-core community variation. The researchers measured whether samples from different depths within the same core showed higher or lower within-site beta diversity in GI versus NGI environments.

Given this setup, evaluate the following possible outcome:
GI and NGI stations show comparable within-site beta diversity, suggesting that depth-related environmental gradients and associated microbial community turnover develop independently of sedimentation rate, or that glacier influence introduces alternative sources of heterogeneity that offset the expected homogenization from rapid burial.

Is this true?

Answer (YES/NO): NO